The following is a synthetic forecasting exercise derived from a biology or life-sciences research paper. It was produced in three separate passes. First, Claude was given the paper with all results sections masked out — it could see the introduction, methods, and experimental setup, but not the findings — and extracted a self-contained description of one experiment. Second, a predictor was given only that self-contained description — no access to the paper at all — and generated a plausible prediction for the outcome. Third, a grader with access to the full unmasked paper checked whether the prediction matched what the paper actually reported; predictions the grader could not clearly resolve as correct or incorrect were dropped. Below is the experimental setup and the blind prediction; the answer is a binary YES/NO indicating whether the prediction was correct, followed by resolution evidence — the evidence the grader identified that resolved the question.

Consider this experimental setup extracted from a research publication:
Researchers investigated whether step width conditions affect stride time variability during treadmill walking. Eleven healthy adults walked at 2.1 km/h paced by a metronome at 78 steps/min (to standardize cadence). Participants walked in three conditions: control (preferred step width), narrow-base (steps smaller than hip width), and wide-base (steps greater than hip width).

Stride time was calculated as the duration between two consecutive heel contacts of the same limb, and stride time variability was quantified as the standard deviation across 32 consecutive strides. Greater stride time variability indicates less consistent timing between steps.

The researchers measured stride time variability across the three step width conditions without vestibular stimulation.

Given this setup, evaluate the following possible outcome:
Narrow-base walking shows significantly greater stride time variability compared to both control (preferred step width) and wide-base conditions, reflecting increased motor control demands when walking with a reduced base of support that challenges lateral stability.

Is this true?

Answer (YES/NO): NO